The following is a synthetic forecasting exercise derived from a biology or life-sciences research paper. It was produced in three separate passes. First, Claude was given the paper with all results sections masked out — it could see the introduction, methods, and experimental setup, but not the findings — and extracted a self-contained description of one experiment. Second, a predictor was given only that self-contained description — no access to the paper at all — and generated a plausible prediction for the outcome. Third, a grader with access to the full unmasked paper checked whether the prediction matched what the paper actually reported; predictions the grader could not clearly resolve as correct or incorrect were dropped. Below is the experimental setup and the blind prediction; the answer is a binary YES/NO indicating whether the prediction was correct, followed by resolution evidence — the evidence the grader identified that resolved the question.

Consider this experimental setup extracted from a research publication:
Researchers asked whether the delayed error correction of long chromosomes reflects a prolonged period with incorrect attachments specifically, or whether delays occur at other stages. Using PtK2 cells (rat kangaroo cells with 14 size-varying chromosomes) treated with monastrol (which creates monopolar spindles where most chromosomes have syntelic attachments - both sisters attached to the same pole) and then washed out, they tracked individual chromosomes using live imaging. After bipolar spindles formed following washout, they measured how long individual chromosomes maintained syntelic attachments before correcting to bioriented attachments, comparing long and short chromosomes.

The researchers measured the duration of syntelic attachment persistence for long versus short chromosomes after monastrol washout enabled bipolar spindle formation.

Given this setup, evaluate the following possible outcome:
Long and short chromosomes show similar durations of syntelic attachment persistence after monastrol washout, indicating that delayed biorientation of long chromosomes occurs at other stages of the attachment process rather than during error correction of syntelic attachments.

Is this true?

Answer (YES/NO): NO